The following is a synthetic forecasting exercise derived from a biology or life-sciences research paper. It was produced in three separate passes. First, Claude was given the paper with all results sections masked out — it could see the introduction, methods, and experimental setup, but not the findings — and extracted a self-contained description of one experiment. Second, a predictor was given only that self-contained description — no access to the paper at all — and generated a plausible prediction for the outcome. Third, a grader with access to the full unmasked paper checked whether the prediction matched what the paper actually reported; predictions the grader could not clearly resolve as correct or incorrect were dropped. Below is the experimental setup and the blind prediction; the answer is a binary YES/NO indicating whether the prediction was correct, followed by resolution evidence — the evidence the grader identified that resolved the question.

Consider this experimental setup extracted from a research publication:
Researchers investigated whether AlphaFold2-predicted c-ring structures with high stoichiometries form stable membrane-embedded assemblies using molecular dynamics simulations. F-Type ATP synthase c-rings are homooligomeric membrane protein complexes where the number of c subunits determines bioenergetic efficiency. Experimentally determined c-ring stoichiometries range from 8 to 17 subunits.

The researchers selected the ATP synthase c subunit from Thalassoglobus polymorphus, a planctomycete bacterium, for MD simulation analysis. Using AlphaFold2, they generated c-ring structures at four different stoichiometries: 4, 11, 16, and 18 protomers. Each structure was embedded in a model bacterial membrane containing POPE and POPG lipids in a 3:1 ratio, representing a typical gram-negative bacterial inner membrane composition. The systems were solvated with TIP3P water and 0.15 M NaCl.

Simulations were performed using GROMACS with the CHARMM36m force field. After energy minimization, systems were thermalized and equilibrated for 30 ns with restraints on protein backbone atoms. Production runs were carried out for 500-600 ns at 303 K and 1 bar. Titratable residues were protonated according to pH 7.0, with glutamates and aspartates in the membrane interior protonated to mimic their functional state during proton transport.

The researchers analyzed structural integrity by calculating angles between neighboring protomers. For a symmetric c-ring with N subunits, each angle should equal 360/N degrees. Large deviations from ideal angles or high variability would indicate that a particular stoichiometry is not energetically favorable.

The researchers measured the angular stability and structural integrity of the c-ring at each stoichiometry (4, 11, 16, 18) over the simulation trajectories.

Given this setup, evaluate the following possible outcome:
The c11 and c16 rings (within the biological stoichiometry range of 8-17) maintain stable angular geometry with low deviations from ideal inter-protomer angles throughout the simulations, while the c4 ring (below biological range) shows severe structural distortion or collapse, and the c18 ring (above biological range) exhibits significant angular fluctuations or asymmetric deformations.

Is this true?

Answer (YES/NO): NO